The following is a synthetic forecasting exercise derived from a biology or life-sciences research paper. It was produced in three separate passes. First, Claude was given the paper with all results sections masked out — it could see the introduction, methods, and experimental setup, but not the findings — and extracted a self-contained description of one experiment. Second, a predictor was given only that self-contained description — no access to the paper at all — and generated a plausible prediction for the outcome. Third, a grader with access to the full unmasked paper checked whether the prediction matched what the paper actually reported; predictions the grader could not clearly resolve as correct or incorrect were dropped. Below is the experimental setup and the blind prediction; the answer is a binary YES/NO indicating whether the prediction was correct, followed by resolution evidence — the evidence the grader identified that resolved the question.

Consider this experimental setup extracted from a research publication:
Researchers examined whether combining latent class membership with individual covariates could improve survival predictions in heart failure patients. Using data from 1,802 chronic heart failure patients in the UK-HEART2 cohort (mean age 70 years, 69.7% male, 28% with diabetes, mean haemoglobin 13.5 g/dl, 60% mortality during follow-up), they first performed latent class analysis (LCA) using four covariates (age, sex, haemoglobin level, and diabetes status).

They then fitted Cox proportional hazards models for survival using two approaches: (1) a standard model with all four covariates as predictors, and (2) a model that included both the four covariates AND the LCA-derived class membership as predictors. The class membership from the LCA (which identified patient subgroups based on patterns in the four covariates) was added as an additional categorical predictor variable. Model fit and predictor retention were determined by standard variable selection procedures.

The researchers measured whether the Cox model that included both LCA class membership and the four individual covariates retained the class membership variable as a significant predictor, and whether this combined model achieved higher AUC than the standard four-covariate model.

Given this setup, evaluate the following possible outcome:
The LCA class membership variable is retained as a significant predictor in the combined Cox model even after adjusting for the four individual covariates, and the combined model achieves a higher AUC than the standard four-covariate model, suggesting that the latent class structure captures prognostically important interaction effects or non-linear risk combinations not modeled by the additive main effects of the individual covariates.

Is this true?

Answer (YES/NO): NO